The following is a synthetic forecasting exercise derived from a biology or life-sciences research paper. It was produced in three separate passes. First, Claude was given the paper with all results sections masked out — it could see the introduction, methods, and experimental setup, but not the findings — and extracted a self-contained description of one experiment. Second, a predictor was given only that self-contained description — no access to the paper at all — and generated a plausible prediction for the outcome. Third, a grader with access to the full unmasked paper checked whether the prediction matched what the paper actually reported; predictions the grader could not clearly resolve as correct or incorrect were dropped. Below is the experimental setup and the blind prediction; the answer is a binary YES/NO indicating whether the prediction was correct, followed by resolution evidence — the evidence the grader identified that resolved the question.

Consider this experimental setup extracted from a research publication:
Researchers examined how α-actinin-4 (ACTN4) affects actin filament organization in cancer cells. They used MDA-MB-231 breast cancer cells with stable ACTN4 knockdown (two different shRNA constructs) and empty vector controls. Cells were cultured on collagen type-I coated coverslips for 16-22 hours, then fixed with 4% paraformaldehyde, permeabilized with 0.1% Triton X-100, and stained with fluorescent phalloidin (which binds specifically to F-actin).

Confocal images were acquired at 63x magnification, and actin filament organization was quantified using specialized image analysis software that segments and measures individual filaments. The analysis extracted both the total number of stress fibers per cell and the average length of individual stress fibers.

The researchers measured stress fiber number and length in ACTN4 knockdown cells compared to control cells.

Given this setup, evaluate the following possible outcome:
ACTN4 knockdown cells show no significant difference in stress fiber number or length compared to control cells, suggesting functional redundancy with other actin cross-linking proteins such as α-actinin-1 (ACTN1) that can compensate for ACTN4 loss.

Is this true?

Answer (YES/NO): NO